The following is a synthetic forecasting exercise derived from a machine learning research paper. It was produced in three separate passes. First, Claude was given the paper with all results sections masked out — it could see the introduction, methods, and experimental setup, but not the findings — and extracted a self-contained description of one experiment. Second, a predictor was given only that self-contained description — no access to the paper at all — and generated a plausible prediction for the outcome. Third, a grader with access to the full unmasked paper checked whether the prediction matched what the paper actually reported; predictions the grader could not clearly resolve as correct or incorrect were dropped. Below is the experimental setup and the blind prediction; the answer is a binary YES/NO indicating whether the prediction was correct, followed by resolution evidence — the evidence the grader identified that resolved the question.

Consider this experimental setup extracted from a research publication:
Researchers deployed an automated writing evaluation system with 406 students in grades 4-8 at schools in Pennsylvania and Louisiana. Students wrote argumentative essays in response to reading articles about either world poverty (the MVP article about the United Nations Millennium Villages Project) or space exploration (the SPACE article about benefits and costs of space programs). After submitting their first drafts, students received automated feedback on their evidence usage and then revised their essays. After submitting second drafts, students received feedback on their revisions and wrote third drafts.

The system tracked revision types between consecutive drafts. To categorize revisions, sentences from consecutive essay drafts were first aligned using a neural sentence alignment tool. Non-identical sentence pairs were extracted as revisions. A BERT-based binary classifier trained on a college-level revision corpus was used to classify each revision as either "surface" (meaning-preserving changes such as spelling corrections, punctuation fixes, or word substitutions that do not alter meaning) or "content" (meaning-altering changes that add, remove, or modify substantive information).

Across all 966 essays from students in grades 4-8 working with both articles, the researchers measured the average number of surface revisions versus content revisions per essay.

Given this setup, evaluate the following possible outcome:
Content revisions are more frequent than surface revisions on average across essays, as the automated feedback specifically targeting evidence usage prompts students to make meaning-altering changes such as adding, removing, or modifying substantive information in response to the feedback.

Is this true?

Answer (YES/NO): YES